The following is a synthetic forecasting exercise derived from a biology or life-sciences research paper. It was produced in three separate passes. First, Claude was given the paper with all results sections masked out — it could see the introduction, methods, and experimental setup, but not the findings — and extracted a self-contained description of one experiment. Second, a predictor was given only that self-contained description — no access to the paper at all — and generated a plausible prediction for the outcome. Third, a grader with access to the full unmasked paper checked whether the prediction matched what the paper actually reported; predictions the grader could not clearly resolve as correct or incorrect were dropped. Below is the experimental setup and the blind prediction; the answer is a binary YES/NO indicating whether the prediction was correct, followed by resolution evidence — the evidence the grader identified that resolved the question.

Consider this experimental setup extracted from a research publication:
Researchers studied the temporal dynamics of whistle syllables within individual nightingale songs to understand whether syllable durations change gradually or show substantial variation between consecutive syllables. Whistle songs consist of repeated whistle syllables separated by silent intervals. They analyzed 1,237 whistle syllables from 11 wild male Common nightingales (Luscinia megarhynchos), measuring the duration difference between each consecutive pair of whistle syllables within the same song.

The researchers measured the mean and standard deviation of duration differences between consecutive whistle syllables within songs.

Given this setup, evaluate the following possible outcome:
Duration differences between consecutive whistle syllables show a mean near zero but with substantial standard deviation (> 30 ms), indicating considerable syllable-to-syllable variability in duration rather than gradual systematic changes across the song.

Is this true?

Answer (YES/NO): YES